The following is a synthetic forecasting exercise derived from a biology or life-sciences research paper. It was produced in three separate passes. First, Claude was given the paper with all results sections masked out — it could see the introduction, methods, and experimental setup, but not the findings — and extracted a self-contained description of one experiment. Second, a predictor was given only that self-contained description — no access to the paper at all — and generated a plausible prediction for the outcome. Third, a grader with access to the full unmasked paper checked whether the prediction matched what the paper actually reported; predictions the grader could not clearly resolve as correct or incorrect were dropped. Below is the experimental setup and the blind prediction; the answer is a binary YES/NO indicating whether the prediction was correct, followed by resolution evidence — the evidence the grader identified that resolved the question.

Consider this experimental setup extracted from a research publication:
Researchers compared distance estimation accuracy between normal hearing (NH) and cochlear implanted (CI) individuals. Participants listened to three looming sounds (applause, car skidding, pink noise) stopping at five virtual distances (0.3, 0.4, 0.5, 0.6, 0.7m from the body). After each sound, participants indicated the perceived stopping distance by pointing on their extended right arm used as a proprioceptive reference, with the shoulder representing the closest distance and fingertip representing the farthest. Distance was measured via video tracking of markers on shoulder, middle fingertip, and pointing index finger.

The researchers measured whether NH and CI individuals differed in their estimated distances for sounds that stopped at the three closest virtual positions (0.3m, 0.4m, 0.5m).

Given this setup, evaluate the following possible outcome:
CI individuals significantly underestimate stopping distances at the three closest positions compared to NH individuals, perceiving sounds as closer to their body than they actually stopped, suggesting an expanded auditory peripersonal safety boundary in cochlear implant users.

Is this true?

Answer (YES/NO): NO